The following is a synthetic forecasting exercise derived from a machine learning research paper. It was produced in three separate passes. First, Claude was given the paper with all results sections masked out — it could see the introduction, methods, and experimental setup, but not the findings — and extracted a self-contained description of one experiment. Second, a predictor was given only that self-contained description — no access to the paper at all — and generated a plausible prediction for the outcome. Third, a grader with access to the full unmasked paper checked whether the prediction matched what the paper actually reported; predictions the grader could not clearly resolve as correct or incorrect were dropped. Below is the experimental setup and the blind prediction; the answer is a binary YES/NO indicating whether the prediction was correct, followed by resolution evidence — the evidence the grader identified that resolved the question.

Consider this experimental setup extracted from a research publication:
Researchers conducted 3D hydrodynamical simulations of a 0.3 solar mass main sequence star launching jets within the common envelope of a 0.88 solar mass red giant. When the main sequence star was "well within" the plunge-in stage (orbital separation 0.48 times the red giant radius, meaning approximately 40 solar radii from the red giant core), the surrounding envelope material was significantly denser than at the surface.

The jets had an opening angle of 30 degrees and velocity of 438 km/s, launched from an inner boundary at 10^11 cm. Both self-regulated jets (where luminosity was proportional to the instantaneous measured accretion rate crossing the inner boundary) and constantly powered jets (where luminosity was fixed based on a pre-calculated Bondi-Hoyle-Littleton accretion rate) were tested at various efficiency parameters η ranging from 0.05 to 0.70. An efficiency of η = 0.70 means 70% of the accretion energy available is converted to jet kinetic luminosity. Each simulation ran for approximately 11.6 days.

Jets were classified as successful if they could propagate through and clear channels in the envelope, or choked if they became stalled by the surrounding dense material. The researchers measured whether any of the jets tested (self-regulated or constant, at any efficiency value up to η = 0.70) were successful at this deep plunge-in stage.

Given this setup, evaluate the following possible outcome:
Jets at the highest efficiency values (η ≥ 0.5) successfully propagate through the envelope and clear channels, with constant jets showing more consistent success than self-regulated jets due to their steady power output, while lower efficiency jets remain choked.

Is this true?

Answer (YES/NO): NO